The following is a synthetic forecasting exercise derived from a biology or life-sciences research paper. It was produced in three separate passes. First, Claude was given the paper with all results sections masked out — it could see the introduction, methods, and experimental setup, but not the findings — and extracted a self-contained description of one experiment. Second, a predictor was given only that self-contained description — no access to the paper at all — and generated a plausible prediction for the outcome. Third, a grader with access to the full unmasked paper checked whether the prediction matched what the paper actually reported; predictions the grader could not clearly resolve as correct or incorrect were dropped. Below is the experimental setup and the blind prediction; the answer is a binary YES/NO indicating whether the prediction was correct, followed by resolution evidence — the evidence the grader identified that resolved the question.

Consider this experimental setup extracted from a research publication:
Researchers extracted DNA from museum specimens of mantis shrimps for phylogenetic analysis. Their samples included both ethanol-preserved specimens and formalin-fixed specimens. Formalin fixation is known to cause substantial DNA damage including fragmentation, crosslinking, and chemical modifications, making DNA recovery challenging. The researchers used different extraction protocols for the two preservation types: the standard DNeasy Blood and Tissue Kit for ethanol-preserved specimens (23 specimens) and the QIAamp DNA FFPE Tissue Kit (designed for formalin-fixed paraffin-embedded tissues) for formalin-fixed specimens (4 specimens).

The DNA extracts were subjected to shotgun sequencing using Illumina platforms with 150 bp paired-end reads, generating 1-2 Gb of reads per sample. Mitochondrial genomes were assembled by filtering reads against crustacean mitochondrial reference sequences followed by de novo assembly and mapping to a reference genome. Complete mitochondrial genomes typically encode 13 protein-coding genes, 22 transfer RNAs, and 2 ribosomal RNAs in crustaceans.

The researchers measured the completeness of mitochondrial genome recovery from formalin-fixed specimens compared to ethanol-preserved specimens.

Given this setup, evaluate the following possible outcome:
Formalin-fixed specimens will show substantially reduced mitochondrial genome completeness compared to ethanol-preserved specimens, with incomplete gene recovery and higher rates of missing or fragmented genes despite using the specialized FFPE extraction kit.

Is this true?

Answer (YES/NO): YES